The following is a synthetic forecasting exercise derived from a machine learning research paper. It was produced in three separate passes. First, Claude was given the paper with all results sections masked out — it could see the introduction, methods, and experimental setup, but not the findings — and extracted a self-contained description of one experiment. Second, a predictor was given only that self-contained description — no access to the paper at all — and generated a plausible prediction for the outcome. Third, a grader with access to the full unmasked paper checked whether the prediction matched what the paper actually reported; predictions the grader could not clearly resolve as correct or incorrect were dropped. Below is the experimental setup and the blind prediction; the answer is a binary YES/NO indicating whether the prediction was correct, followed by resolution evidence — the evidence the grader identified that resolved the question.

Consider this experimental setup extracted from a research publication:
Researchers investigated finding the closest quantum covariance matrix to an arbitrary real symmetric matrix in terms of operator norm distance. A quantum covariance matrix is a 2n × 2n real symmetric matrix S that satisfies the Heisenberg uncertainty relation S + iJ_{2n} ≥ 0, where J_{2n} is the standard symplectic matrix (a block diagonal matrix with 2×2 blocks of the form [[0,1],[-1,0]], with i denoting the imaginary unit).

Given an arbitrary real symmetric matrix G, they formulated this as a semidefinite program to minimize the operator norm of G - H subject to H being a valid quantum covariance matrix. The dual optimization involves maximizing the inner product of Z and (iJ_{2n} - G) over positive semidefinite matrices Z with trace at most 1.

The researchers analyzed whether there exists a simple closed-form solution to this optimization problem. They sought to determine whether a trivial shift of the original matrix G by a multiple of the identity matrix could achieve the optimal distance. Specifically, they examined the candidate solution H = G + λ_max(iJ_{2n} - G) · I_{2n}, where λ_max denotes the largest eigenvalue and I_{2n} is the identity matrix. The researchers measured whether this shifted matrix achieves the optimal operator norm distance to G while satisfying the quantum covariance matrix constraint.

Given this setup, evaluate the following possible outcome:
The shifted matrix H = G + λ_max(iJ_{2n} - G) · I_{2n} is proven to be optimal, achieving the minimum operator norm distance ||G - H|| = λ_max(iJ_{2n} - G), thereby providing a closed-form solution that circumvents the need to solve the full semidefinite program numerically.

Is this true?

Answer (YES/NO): NO